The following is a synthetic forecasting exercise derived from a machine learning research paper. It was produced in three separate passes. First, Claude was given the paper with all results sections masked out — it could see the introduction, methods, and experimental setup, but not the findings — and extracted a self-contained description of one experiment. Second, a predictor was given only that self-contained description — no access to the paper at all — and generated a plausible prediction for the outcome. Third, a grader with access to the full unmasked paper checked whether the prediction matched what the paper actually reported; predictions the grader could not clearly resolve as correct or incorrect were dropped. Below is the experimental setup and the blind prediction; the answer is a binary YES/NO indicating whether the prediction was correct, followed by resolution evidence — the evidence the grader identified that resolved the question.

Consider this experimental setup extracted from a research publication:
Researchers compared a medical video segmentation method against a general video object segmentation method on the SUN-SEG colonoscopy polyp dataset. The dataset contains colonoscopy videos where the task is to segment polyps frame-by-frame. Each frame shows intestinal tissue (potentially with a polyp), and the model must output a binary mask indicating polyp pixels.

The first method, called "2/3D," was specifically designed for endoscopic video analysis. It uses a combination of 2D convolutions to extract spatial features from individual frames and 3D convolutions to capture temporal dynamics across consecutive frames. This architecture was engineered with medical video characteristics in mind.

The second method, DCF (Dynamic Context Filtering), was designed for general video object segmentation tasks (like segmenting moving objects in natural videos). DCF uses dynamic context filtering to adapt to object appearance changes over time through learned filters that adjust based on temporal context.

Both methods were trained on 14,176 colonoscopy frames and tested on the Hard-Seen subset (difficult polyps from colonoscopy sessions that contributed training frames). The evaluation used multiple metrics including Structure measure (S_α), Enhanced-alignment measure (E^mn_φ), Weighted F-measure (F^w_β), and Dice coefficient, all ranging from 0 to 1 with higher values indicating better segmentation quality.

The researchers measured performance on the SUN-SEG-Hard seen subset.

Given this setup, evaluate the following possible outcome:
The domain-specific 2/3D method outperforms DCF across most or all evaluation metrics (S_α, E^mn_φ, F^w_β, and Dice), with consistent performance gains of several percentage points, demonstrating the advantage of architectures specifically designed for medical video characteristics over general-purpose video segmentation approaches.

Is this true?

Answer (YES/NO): YES